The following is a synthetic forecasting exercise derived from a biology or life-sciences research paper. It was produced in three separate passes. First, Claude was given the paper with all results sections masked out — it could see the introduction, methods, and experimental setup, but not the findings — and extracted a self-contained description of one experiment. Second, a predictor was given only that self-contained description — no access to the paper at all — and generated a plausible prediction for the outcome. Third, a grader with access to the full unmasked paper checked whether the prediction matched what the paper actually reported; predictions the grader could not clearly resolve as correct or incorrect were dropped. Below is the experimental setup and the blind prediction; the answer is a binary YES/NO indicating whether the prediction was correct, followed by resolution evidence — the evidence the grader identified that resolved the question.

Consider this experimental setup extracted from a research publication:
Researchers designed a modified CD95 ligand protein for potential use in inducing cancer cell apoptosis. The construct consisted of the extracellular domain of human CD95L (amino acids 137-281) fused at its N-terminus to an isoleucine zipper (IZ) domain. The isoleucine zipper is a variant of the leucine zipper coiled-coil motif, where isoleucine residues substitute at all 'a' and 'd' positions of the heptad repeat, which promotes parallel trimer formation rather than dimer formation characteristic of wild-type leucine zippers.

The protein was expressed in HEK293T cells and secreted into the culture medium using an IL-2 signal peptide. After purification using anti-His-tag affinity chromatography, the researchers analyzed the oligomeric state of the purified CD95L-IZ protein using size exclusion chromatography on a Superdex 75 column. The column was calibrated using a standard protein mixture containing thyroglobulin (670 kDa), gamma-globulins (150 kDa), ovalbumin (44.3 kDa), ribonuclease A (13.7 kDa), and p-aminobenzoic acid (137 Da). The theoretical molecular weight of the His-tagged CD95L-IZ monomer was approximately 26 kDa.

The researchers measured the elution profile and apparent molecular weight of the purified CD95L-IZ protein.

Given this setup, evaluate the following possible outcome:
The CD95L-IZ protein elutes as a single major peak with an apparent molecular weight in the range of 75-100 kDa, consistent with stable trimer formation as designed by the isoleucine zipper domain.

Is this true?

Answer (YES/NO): NO